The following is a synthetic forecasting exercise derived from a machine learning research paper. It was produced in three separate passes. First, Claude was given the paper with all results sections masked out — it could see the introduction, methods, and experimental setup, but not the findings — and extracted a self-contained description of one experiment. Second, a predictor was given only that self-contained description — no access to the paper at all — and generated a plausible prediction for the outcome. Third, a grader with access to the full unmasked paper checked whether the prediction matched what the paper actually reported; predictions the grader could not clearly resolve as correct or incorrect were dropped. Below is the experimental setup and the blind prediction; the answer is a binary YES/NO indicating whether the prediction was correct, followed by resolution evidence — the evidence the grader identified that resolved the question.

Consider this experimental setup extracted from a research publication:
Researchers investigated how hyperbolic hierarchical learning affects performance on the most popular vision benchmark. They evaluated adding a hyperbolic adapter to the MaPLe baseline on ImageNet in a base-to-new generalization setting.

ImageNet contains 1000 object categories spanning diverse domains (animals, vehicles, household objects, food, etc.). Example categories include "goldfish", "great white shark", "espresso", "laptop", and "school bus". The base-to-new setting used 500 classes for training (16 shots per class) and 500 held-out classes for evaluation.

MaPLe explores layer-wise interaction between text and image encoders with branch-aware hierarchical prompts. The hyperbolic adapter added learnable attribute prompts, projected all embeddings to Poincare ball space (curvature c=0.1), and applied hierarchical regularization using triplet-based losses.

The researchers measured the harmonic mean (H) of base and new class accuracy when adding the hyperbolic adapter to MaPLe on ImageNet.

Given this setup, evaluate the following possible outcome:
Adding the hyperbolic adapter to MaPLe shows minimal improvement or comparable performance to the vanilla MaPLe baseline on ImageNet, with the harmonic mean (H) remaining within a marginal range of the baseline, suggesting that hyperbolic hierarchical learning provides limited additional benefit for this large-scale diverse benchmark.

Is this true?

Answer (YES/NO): YES